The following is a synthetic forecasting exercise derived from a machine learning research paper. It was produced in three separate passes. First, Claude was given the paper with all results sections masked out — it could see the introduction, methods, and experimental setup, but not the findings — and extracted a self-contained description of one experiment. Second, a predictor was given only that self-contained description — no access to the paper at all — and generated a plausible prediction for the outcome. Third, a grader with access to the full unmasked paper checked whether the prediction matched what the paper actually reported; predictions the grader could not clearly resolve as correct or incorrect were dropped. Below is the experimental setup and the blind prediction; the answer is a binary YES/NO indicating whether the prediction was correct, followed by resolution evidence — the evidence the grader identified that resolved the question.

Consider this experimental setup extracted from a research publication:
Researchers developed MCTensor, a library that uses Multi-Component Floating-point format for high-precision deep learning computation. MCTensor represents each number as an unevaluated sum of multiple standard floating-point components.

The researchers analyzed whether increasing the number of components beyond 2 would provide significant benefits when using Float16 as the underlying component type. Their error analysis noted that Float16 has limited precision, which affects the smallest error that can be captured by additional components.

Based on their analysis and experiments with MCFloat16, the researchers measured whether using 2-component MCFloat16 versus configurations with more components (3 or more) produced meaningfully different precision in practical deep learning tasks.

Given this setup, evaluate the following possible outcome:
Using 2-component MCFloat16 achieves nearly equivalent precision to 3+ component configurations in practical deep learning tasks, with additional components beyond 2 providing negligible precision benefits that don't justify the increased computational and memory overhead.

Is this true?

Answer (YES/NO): YES